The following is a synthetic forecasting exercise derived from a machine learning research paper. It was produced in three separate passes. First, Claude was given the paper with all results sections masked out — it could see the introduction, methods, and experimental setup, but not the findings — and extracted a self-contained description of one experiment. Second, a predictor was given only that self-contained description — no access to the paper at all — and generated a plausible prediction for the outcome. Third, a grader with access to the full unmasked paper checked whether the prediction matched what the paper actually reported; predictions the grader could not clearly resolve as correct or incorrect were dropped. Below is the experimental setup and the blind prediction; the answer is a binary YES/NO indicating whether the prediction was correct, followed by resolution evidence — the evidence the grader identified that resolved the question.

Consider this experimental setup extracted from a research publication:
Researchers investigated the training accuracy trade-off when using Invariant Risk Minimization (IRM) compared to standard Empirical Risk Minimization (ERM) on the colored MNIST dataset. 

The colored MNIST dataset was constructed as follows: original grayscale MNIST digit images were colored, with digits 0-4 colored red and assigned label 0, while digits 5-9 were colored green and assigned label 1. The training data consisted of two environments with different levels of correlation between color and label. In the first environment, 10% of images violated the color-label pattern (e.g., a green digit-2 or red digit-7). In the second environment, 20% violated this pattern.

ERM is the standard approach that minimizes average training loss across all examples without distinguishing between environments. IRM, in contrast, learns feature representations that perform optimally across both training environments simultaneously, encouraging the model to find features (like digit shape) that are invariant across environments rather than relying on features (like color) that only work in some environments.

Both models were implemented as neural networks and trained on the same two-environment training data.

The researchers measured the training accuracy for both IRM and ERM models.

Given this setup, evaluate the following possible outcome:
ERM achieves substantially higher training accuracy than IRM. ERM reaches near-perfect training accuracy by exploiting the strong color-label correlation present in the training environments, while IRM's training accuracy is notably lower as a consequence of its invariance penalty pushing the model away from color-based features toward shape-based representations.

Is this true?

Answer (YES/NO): NO